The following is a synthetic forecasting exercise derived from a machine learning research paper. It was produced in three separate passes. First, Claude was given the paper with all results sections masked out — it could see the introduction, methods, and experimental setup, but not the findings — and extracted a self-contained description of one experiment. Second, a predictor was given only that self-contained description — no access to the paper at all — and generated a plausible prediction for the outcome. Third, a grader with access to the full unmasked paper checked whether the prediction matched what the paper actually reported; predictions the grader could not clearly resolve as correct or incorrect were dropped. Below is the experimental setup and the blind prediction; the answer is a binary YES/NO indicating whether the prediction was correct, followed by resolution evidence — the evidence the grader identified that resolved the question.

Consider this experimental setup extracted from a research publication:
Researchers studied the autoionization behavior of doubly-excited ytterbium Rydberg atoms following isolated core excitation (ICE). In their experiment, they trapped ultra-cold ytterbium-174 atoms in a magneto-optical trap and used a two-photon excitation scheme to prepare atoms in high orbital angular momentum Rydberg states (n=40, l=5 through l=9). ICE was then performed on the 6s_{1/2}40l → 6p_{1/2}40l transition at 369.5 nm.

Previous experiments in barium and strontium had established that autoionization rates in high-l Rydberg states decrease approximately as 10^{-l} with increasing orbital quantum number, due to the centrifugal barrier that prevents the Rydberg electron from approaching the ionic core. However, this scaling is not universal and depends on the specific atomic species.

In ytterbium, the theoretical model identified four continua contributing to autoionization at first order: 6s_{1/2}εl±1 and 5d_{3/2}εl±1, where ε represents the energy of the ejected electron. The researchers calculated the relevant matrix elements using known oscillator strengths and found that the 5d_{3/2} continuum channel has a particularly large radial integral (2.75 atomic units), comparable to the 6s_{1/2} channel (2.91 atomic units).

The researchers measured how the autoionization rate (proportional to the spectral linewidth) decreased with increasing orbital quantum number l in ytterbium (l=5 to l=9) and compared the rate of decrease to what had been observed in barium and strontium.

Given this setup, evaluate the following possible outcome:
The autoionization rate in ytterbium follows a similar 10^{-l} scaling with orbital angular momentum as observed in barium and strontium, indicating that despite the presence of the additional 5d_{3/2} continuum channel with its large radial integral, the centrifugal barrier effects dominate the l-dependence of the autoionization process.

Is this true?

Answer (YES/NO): NO